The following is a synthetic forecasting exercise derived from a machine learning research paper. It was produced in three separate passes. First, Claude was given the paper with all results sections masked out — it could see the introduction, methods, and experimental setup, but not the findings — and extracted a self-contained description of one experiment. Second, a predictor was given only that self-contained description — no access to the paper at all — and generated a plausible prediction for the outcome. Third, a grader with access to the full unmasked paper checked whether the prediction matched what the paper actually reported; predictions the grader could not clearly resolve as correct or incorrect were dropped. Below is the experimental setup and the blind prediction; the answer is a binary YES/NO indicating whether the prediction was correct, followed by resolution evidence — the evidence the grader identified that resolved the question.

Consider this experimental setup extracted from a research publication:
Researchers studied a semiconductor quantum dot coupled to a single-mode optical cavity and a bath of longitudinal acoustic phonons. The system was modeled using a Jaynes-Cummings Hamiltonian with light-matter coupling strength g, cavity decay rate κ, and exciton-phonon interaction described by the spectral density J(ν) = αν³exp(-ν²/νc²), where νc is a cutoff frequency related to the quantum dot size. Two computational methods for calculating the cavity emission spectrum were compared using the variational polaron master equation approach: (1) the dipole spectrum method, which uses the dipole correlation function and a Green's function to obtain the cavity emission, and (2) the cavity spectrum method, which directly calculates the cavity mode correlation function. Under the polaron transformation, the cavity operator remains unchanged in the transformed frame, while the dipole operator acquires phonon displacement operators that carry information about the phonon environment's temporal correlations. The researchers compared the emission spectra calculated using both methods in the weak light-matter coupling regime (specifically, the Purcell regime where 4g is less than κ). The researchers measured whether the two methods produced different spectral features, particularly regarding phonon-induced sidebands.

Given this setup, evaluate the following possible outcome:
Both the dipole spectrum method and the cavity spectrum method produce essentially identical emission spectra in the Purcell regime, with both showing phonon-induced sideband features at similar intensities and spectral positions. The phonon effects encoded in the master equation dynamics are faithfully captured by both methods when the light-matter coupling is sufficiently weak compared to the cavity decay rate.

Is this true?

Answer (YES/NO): NO